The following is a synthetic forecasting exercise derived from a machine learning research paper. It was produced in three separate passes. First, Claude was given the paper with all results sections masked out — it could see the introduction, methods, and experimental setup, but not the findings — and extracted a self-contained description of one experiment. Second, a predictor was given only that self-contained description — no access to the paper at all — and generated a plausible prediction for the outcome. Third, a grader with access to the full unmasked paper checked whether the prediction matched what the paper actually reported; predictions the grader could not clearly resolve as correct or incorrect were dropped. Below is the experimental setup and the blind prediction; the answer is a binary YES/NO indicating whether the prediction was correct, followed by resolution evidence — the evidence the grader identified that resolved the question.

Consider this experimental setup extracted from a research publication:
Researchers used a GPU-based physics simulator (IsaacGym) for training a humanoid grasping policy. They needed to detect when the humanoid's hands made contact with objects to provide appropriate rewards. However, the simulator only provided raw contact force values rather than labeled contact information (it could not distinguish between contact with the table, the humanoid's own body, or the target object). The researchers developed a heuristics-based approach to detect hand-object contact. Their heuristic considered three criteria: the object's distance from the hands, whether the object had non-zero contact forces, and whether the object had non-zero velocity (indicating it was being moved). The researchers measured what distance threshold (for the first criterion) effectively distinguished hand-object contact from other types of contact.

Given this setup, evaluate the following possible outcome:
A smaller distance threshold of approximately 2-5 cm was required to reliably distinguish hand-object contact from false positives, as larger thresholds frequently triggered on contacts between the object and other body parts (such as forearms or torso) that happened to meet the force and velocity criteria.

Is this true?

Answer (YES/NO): NO